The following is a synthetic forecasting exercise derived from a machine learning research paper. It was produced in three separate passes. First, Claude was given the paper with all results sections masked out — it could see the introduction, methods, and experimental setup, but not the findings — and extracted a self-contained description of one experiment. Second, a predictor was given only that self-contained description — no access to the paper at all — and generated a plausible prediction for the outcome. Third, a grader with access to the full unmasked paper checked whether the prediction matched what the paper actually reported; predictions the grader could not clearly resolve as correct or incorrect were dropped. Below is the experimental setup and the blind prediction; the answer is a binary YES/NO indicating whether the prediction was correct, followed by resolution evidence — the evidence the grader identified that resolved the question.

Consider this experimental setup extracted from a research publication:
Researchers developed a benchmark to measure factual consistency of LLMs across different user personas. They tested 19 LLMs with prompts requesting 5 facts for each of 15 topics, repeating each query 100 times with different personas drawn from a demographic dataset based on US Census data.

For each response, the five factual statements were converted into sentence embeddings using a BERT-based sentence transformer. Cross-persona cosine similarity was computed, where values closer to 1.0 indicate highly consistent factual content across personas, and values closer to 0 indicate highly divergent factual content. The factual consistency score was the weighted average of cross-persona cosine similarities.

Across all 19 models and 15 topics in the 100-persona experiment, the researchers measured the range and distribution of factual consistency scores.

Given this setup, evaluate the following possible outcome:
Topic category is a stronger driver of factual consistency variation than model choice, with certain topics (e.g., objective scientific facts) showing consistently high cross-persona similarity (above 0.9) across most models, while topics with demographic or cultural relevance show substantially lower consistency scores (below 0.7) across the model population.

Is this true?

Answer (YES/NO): NO